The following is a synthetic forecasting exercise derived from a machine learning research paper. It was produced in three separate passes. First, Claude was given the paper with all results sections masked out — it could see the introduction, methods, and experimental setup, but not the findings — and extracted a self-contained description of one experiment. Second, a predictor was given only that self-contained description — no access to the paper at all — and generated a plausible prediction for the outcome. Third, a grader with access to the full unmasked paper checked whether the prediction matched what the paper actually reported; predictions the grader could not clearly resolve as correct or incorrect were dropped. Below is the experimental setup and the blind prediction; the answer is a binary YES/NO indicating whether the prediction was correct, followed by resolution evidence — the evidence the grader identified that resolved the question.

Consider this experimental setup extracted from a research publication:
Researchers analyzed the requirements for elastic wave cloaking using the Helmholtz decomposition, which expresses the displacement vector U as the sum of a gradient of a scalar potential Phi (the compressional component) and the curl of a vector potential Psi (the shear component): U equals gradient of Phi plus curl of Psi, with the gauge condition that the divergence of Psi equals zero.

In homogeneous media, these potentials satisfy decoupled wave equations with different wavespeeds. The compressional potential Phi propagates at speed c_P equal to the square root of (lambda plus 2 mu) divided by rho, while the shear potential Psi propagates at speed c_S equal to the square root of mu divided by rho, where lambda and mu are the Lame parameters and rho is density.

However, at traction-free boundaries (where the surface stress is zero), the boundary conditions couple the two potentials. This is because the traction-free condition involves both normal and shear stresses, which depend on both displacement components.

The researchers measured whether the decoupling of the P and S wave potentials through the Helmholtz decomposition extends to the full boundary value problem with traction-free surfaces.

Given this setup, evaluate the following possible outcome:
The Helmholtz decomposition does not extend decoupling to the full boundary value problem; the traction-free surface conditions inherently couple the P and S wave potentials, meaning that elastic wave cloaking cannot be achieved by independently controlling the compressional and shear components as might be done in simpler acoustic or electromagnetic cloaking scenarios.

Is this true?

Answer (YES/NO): YES